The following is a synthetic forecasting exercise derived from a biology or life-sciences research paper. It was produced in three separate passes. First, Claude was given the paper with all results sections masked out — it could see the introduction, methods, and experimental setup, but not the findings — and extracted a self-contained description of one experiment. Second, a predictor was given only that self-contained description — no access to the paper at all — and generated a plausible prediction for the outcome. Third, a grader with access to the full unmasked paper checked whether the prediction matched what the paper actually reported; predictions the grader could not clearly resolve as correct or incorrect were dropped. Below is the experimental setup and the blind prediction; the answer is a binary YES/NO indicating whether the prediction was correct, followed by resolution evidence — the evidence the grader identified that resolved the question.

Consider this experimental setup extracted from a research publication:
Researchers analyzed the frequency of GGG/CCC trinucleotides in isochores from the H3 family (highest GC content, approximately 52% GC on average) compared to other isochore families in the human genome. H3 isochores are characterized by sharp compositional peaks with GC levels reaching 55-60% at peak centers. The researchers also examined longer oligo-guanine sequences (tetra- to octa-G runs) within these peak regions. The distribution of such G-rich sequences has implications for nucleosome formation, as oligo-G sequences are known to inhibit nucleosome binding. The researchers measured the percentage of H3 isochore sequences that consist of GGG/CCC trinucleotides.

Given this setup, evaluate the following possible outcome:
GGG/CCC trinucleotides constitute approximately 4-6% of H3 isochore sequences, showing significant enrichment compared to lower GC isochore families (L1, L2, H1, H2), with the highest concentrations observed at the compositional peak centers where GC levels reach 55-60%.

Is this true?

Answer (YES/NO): YES